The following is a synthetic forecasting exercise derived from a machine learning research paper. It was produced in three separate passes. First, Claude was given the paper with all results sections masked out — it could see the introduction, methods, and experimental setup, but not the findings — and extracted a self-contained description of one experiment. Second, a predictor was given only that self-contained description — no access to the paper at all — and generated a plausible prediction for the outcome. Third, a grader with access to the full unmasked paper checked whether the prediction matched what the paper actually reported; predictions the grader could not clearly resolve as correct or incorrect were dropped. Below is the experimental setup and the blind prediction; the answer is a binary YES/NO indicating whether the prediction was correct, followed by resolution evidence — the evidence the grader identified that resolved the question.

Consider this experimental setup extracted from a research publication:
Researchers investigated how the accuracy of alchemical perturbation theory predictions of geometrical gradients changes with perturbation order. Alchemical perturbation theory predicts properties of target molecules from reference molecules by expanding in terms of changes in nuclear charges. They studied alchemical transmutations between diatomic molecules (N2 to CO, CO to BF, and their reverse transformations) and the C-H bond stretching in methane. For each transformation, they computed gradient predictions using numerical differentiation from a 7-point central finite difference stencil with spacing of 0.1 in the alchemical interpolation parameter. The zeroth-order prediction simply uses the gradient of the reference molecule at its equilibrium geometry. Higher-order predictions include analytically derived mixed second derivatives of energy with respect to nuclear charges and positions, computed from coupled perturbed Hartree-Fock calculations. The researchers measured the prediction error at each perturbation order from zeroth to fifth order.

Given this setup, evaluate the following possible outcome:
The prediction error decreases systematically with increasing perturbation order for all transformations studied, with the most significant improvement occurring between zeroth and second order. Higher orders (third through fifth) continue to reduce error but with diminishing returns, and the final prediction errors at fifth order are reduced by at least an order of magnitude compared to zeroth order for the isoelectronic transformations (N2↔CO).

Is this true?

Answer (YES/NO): NO